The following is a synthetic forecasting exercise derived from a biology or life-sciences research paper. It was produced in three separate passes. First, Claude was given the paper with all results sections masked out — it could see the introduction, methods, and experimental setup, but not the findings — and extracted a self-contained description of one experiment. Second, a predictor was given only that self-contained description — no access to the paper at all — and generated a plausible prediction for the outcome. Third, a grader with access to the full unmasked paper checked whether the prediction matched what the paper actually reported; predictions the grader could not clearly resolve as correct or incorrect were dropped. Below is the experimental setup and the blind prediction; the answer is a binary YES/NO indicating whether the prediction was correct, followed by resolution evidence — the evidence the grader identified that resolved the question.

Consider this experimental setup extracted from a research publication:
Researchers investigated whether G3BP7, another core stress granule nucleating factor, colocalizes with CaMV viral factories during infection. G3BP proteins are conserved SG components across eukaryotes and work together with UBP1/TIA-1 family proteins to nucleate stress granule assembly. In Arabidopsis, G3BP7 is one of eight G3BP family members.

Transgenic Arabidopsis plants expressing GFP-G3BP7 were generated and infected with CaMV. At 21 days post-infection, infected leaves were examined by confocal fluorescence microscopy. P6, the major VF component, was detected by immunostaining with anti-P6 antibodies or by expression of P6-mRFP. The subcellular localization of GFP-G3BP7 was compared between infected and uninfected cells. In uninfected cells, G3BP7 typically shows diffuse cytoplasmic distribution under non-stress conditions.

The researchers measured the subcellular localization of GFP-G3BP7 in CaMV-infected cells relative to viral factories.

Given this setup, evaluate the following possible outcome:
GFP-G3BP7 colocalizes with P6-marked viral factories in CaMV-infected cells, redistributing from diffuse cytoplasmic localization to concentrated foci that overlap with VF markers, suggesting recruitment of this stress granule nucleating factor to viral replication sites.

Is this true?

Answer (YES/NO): YES